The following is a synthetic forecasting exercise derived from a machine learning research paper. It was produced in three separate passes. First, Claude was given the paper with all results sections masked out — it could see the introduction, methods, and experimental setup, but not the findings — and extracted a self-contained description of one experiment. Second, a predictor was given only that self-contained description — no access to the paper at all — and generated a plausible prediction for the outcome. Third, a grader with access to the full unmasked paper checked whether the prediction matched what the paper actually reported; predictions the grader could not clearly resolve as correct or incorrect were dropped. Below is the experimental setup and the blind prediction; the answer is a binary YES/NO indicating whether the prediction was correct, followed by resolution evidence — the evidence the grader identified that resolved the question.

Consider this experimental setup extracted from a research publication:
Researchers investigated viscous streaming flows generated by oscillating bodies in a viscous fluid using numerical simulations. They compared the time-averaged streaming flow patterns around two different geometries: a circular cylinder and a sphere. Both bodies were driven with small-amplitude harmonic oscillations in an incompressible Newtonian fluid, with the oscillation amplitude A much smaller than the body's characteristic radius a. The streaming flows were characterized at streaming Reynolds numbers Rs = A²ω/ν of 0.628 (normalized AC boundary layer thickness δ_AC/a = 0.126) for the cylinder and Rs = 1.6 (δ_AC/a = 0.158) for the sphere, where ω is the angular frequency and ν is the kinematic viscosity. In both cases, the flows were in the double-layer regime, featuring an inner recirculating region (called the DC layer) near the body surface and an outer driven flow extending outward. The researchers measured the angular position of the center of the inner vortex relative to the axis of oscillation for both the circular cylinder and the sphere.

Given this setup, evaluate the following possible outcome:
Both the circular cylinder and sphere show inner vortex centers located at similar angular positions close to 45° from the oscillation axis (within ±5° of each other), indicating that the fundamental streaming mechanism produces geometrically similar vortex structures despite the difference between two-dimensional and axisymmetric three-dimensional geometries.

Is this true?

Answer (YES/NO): NO